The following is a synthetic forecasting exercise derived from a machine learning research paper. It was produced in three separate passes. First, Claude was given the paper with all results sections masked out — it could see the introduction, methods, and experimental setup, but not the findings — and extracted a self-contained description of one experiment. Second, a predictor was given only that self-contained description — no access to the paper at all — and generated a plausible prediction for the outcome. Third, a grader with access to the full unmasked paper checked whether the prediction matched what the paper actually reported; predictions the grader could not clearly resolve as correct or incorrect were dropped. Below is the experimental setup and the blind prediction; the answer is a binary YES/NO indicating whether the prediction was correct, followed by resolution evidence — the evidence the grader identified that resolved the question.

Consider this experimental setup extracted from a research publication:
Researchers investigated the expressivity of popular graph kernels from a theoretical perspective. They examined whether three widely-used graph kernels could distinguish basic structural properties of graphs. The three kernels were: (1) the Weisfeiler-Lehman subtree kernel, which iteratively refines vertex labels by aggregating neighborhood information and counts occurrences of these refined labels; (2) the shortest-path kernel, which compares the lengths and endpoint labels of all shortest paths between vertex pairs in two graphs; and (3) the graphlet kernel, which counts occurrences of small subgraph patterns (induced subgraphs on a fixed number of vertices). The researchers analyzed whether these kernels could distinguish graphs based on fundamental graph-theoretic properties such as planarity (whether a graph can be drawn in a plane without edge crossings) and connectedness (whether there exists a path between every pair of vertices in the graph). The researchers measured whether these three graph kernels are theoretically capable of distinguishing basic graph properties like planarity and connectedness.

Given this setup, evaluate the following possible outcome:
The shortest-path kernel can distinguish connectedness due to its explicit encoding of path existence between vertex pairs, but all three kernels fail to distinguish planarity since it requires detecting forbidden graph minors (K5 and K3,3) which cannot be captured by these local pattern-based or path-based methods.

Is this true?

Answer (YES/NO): NO